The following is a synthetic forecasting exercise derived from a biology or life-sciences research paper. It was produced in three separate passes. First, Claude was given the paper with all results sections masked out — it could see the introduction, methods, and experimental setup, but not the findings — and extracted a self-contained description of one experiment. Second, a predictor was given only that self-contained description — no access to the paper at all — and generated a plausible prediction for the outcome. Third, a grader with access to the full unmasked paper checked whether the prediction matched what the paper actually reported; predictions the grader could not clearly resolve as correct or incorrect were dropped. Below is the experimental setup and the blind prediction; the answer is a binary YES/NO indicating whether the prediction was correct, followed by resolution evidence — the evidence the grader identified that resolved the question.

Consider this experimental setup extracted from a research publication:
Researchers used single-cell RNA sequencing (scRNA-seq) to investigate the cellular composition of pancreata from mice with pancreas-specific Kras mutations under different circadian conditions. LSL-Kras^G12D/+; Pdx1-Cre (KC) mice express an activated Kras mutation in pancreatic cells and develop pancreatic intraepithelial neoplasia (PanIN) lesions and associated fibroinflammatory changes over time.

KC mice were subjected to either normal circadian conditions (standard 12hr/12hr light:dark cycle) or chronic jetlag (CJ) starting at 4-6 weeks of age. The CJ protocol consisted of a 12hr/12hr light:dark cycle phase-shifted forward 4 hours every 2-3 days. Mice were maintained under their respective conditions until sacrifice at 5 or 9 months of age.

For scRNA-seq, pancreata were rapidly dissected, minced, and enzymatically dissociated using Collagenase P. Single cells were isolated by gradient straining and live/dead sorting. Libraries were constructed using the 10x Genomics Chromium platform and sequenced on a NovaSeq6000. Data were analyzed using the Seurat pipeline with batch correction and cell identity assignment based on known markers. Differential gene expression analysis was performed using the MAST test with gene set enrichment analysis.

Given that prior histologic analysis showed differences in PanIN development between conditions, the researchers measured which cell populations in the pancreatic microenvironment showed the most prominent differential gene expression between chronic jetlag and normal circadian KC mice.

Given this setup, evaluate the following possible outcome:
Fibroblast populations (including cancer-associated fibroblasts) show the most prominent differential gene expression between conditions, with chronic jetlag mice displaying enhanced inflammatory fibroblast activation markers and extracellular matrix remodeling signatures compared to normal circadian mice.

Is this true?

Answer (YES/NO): NO